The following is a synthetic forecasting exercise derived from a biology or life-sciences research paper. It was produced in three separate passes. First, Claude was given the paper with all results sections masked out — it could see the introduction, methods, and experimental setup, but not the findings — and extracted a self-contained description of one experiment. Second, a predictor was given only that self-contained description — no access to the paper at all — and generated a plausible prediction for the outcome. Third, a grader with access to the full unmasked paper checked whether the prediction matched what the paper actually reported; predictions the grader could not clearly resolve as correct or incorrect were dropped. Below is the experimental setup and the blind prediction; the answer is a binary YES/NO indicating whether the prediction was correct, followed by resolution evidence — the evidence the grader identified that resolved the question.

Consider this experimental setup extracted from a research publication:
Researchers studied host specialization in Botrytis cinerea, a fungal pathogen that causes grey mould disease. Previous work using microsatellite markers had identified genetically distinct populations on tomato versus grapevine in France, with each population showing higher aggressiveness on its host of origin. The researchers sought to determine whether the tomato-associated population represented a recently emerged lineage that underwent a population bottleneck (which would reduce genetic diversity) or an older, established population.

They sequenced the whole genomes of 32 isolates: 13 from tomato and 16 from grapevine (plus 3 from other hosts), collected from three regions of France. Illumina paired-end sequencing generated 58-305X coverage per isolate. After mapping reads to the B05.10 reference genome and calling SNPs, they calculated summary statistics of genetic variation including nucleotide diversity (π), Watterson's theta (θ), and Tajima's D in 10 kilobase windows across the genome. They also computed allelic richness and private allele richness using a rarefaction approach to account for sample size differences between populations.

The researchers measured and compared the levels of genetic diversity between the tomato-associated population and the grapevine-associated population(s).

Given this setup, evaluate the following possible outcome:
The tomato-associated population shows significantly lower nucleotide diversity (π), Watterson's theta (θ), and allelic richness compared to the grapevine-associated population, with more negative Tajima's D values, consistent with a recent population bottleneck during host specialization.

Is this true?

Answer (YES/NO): NO